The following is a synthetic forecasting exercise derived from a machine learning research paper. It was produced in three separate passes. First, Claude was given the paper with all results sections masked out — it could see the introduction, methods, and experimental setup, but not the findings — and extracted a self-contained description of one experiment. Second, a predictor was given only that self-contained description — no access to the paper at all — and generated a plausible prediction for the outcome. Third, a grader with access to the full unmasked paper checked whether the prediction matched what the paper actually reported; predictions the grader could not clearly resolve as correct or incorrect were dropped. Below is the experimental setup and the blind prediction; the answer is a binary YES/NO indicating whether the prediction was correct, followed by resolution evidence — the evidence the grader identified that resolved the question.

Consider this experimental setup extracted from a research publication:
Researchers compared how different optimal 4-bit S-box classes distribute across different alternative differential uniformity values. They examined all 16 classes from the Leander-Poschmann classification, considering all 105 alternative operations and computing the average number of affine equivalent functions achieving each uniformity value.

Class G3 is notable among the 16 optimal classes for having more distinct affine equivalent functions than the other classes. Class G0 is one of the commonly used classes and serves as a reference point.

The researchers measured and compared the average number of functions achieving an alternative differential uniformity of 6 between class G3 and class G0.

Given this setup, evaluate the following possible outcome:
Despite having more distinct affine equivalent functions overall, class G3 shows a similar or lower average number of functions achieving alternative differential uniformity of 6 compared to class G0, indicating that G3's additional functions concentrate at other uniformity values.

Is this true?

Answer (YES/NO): NO